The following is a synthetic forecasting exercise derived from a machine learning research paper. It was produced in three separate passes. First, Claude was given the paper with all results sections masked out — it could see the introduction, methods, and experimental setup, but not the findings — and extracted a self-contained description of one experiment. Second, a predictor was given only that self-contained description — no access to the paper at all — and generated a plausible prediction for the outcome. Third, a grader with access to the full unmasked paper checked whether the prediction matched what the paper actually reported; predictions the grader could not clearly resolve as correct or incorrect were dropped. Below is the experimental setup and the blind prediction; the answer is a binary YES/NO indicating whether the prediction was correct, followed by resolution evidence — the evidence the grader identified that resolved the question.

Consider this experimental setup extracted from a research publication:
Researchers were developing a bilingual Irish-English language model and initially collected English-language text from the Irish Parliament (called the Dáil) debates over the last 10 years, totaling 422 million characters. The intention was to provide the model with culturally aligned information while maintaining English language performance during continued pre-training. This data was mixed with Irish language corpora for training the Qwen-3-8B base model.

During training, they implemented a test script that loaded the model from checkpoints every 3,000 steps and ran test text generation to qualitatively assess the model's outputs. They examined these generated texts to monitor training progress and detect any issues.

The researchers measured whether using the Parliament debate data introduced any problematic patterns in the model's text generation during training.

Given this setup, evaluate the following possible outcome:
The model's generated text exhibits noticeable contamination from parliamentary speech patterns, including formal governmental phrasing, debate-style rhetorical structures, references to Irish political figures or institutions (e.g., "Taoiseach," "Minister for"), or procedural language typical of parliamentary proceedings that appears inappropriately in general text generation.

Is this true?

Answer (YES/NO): YES